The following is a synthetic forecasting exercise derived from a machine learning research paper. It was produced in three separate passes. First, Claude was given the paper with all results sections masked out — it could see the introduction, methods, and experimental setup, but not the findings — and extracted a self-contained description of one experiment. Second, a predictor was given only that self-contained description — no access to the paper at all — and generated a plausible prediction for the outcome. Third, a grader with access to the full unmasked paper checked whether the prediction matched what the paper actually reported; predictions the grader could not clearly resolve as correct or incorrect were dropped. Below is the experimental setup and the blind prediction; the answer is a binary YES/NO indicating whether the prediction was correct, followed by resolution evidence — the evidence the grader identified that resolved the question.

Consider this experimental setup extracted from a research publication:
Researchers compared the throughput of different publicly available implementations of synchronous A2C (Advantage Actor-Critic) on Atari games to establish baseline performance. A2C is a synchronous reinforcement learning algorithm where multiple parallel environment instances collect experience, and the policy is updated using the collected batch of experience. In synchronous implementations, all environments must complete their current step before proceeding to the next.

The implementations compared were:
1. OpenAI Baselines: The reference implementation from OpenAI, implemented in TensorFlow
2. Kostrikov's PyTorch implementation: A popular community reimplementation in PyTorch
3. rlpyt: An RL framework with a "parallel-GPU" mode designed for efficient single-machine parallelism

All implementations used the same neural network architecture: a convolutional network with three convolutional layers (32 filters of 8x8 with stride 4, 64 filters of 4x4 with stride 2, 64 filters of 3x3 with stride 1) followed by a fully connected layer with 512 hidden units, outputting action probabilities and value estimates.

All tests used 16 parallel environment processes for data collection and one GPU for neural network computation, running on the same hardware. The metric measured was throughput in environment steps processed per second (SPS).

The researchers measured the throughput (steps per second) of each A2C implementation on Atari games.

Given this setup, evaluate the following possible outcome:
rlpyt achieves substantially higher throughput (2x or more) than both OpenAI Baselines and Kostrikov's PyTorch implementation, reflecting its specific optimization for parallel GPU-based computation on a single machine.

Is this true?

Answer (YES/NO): NO